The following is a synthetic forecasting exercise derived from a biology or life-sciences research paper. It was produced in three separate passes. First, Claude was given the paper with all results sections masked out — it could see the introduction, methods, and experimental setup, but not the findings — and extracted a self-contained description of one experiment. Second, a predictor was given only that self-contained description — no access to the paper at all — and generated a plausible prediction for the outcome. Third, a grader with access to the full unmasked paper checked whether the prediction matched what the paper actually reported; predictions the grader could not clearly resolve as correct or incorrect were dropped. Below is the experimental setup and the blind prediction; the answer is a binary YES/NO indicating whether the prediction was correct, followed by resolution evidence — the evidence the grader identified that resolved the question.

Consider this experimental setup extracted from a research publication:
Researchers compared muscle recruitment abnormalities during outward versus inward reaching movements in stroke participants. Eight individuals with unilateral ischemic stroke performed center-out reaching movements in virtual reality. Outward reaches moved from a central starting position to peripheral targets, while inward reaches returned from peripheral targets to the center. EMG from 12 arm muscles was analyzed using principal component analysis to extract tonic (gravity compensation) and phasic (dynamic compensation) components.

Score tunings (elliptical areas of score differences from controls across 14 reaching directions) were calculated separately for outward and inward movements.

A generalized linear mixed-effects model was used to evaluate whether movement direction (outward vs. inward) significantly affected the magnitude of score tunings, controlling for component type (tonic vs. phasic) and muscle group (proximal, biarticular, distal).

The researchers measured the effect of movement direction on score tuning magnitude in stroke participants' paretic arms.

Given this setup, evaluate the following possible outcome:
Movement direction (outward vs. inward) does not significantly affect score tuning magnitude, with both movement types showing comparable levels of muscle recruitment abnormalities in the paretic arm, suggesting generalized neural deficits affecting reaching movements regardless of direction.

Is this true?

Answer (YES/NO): NO